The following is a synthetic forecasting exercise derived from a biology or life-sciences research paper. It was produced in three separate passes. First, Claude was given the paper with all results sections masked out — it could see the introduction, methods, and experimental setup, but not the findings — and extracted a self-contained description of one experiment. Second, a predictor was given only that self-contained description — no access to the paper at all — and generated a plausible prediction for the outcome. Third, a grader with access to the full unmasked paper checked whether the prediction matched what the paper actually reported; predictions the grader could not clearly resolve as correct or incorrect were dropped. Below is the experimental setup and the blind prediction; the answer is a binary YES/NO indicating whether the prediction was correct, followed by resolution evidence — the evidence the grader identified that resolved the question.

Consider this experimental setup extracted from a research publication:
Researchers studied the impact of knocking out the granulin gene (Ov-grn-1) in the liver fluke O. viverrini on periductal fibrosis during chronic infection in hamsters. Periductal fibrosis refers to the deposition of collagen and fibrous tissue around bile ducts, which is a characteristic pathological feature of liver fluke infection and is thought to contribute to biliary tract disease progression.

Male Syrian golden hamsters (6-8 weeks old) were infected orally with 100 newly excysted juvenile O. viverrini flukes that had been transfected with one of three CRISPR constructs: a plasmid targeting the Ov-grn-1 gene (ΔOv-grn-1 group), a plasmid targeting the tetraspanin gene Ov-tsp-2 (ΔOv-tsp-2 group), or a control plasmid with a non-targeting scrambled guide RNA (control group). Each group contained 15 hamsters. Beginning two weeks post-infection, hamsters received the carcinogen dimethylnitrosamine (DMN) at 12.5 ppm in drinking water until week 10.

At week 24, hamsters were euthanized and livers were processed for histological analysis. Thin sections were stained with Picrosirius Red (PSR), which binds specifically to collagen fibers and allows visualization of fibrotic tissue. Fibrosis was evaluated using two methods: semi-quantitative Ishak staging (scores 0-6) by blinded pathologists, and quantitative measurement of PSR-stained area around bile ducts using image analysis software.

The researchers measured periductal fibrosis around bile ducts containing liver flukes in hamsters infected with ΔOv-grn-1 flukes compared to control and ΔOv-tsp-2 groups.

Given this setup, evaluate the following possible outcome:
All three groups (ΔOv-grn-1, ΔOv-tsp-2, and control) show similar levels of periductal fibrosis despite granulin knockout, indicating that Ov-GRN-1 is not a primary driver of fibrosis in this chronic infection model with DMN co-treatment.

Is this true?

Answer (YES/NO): NO